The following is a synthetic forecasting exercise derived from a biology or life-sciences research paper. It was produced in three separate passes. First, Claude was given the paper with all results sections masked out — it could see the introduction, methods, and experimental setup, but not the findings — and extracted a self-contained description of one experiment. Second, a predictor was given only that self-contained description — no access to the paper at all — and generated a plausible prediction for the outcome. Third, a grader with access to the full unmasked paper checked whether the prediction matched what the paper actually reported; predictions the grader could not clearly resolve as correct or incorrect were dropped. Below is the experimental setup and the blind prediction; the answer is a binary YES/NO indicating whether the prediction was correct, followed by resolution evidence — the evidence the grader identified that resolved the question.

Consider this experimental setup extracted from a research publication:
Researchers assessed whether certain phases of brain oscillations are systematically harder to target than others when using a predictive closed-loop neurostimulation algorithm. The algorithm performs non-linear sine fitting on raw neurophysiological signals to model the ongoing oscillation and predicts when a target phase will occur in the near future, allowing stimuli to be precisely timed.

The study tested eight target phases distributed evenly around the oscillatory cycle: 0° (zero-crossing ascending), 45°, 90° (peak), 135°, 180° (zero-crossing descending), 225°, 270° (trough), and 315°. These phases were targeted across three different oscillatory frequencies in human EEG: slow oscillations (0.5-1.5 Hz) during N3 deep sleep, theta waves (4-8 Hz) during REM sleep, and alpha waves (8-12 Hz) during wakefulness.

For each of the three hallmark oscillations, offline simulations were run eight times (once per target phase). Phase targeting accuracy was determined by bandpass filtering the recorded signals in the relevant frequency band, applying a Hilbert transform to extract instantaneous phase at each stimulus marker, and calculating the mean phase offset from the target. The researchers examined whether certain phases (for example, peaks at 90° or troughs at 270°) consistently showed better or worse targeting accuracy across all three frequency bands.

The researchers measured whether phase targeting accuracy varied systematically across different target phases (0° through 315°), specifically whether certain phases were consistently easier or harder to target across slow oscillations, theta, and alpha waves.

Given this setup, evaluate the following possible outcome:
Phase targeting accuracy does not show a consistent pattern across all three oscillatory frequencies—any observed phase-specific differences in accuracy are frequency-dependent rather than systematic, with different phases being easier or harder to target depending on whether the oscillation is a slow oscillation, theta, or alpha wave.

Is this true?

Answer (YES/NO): YES